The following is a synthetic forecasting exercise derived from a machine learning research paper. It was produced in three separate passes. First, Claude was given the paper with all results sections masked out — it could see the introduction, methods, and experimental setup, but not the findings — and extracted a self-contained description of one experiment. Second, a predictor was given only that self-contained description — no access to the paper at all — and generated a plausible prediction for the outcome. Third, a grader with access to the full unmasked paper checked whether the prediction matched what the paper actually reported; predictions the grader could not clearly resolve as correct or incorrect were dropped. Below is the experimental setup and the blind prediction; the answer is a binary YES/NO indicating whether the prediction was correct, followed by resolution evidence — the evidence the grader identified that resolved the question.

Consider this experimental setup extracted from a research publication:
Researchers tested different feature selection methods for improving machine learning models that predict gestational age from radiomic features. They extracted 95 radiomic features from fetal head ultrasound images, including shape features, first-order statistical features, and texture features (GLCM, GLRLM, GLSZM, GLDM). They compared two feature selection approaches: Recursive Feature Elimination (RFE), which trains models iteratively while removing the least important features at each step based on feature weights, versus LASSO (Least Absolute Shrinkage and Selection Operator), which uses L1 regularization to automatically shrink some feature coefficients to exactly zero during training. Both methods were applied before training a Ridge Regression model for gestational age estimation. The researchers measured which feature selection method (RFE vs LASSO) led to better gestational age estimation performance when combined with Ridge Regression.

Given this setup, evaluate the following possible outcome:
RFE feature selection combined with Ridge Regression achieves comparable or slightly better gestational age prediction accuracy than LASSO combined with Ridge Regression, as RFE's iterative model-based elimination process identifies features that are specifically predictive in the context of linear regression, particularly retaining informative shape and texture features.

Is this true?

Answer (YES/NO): YES